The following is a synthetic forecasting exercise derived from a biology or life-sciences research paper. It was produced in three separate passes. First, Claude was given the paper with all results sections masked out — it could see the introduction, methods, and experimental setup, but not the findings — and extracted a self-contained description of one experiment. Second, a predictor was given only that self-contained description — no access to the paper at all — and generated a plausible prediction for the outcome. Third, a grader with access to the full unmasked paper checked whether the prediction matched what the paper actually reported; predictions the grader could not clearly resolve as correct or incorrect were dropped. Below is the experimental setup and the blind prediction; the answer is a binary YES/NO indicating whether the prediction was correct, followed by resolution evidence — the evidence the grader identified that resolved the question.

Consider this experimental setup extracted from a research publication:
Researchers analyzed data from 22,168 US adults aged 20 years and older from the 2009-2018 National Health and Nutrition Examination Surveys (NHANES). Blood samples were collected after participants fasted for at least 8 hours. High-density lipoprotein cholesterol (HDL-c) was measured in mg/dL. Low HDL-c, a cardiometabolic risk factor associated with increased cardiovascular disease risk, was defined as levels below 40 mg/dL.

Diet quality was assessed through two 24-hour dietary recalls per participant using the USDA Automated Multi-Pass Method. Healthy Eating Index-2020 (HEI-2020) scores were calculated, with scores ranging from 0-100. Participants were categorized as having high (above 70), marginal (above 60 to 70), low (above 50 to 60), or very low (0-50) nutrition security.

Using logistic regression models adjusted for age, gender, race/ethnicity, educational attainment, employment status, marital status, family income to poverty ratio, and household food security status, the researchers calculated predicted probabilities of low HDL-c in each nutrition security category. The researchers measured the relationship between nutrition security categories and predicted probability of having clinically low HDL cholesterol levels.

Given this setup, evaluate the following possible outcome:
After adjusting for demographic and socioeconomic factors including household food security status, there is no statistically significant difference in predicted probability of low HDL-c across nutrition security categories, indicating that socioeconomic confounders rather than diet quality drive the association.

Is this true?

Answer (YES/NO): NO